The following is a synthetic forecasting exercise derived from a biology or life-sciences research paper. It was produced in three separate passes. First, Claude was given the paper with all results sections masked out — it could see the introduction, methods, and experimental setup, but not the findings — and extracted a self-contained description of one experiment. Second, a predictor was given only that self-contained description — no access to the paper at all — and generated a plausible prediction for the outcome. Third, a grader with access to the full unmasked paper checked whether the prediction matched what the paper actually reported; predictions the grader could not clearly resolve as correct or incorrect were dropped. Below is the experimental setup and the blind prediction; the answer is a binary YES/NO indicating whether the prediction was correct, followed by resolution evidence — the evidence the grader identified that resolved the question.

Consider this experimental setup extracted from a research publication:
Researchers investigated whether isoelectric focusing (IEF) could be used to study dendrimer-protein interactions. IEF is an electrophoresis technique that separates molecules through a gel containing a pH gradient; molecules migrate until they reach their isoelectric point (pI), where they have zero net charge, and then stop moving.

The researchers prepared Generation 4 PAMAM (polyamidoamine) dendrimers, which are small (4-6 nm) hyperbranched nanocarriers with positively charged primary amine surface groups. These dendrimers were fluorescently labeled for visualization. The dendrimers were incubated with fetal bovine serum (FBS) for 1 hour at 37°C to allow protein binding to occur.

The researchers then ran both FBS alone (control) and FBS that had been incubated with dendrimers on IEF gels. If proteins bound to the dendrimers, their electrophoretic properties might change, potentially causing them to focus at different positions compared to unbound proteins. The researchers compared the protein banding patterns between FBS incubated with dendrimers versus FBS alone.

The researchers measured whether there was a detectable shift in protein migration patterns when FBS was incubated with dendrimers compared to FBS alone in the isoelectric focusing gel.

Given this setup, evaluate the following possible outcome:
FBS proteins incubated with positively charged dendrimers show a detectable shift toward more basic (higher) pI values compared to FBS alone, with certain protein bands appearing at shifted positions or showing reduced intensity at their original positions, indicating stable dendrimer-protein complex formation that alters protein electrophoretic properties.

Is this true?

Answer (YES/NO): NO